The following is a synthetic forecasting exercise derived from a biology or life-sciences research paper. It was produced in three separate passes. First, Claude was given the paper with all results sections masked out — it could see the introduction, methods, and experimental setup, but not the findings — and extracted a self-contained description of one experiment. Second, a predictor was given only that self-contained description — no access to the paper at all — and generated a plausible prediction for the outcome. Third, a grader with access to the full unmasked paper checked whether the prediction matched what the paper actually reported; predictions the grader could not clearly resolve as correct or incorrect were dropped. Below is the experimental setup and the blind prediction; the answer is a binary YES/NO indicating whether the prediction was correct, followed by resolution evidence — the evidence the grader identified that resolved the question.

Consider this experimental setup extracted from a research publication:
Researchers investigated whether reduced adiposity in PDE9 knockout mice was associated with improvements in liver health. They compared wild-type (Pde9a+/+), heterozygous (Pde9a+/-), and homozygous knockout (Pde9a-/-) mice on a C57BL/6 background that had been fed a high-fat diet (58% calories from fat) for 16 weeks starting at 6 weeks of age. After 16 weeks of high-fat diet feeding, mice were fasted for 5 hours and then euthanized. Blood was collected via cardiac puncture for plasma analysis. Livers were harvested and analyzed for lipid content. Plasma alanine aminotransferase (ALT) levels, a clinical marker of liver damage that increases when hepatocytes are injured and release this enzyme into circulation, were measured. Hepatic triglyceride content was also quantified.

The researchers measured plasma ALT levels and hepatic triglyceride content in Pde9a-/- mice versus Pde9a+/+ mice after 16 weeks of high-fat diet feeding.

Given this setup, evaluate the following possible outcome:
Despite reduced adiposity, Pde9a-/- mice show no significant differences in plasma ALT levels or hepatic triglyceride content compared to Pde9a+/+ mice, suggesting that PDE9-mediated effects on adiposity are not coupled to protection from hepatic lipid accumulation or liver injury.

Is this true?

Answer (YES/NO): NO